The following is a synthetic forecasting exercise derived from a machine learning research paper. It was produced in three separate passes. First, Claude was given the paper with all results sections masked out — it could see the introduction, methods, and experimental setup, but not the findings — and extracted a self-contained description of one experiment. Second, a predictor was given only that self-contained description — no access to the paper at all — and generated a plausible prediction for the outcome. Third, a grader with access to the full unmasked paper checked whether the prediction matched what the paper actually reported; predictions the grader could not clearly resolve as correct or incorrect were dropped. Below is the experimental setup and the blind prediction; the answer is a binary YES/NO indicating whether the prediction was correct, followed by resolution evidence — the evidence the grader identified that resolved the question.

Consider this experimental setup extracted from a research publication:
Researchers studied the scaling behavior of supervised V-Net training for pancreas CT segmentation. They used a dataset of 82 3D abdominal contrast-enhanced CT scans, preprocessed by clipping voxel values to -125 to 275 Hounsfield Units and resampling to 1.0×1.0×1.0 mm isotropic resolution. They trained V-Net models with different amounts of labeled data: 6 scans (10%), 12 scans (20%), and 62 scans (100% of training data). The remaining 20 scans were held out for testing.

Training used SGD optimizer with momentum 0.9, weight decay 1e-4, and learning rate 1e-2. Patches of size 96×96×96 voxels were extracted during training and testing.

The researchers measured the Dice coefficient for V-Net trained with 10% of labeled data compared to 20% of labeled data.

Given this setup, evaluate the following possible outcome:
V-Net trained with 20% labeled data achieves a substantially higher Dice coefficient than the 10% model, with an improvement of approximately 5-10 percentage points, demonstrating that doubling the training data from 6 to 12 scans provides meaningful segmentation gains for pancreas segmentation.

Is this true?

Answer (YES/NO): NO